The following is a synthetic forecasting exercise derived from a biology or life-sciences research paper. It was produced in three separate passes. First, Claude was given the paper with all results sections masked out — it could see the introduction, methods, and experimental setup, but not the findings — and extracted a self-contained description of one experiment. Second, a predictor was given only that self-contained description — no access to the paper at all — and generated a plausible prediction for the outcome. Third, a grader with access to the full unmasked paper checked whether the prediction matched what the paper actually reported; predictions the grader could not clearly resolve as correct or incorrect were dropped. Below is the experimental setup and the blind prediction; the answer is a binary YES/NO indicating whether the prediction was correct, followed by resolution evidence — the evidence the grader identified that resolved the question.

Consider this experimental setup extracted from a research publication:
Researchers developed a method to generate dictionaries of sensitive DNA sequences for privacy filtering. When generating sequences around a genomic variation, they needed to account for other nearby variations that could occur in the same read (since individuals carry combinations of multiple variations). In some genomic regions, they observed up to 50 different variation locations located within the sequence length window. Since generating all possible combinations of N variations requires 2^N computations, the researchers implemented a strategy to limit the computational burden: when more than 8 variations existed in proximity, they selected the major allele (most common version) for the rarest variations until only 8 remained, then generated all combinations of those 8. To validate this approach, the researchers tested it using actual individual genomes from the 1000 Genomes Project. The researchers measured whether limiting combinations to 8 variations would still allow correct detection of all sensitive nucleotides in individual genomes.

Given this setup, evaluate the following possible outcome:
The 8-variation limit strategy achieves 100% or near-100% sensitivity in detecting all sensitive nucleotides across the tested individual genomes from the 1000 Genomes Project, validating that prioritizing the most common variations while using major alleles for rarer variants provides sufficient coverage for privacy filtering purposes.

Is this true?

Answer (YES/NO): YES